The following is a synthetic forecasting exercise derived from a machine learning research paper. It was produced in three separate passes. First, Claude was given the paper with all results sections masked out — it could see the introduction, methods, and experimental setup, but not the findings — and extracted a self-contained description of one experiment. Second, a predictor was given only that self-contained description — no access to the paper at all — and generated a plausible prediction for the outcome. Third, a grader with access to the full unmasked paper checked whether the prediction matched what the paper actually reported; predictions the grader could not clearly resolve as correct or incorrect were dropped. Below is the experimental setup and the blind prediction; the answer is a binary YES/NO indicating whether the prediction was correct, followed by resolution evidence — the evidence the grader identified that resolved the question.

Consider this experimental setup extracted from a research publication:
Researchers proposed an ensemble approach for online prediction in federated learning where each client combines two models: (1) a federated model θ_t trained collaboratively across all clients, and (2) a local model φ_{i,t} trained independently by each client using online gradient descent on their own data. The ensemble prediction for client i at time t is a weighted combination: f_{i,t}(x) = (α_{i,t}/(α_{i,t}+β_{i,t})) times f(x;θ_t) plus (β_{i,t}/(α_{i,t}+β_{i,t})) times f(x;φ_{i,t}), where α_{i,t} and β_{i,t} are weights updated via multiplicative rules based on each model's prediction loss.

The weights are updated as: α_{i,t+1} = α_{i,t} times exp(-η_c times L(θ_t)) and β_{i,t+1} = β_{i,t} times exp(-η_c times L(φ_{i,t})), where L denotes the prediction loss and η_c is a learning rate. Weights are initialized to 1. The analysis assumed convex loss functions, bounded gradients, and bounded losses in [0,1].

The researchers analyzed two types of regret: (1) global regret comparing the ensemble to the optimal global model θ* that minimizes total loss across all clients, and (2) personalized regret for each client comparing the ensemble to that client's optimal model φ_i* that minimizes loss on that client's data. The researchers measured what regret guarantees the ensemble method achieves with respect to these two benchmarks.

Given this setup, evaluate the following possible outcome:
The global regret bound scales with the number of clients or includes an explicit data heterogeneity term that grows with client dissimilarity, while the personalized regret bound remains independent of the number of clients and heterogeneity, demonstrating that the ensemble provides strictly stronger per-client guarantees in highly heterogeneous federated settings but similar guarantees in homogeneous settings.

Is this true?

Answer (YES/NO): NO